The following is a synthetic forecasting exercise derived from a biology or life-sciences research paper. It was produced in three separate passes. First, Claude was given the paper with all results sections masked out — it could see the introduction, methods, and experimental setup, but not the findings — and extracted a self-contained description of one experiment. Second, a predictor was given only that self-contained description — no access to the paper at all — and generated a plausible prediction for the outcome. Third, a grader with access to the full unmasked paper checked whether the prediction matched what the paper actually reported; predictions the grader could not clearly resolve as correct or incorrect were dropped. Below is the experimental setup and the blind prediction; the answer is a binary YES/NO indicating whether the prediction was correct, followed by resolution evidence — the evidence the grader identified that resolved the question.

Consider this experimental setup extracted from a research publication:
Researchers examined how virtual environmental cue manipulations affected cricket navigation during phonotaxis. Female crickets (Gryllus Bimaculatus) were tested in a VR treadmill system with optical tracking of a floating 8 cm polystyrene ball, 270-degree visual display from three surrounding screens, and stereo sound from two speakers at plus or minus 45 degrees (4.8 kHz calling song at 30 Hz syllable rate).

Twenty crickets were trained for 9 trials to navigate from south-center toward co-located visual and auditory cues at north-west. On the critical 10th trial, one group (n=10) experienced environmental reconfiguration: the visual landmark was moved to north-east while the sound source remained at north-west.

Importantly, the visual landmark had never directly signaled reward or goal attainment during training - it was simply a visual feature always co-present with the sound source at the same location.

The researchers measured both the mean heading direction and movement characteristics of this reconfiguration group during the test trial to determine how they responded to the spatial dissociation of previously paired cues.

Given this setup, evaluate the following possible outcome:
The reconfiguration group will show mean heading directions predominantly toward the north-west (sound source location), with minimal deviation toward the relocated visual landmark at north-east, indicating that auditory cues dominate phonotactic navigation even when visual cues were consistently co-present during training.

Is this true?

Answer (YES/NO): NO